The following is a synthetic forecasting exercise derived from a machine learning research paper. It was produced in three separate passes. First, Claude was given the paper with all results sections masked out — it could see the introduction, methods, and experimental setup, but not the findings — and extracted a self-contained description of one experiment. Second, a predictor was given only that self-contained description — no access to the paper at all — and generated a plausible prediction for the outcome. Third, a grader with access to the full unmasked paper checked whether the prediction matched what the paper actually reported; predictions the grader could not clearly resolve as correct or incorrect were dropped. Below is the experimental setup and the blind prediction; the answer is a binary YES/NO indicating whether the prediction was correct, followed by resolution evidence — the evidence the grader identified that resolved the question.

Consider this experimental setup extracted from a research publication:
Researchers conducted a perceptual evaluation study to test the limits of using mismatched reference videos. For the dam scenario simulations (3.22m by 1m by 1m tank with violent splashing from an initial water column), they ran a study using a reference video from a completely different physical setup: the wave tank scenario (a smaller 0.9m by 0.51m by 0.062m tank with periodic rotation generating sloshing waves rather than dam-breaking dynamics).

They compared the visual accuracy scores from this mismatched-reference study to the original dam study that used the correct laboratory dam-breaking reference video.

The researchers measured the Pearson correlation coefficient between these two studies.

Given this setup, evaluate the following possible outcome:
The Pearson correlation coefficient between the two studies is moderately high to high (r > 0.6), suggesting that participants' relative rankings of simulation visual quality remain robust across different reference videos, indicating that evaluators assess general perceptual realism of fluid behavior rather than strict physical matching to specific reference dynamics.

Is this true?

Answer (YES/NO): NO